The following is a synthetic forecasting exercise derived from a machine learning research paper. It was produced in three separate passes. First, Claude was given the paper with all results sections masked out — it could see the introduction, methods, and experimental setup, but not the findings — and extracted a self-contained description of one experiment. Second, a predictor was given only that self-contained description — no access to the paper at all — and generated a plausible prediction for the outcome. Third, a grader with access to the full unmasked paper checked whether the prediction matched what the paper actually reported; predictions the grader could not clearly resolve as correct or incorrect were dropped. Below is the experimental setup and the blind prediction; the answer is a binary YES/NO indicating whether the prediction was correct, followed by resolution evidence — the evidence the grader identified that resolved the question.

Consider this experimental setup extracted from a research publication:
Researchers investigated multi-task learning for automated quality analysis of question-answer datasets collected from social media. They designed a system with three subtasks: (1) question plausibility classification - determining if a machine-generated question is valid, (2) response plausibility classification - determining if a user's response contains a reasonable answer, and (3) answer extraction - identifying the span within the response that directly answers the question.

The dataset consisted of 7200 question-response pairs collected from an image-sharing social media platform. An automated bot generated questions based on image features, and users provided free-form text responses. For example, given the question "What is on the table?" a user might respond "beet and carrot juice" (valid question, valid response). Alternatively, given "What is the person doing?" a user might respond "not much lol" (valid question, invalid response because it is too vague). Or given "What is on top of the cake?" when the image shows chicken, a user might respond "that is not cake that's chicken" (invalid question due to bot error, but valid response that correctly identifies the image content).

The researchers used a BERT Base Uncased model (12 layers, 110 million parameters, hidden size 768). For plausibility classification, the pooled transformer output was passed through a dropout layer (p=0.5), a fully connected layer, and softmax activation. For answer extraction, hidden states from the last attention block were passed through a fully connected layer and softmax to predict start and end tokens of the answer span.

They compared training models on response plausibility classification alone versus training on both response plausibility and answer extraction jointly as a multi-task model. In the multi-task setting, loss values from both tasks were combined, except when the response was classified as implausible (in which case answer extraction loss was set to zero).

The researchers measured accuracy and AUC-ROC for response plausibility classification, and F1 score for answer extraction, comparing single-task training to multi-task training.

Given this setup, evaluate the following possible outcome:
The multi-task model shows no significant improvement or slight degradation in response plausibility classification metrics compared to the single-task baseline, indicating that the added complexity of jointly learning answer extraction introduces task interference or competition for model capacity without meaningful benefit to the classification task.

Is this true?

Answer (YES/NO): NO